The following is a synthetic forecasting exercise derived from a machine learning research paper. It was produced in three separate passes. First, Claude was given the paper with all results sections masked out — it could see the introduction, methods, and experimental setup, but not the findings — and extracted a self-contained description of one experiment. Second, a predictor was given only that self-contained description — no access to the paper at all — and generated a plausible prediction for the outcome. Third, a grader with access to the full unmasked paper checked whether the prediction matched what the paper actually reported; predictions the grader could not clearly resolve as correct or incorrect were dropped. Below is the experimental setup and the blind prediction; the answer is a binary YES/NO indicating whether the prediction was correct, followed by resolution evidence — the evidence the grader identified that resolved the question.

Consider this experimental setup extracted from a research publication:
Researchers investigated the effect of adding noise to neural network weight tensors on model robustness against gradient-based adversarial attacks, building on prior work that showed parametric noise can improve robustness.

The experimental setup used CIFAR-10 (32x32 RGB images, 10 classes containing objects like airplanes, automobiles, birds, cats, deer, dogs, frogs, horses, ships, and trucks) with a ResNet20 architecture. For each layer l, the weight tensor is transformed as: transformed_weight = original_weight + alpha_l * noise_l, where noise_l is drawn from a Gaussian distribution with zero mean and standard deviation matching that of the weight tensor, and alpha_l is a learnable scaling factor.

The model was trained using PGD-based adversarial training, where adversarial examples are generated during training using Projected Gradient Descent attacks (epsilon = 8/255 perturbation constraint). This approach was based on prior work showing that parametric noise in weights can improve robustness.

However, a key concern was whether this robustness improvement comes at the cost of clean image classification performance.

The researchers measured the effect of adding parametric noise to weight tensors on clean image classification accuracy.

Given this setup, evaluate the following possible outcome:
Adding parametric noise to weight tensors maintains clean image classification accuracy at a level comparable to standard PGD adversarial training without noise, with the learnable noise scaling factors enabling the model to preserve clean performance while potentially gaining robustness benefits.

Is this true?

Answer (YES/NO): NO